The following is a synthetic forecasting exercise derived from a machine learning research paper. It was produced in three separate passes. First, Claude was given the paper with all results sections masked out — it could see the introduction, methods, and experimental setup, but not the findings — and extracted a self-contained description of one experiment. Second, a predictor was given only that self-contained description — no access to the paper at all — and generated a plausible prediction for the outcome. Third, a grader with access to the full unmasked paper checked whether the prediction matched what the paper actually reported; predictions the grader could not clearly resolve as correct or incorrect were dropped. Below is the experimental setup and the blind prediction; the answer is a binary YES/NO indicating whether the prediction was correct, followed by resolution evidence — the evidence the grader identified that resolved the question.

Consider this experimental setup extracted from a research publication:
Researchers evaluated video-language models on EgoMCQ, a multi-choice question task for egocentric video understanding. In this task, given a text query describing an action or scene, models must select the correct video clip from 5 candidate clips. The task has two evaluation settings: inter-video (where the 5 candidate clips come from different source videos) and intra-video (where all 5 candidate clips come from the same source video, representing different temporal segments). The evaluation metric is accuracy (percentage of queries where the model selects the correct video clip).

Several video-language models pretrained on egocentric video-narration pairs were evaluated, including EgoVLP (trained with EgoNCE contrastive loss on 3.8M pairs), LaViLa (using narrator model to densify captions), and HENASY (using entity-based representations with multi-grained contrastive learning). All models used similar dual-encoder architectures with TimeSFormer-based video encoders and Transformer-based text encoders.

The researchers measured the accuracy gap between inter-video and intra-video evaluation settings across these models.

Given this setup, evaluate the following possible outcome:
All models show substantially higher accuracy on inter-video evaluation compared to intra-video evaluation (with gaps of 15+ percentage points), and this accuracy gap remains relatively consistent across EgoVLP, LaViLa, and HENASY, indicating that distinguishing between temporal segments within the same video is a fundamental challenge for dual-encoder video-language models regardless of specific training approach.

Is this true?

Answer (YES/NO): YES